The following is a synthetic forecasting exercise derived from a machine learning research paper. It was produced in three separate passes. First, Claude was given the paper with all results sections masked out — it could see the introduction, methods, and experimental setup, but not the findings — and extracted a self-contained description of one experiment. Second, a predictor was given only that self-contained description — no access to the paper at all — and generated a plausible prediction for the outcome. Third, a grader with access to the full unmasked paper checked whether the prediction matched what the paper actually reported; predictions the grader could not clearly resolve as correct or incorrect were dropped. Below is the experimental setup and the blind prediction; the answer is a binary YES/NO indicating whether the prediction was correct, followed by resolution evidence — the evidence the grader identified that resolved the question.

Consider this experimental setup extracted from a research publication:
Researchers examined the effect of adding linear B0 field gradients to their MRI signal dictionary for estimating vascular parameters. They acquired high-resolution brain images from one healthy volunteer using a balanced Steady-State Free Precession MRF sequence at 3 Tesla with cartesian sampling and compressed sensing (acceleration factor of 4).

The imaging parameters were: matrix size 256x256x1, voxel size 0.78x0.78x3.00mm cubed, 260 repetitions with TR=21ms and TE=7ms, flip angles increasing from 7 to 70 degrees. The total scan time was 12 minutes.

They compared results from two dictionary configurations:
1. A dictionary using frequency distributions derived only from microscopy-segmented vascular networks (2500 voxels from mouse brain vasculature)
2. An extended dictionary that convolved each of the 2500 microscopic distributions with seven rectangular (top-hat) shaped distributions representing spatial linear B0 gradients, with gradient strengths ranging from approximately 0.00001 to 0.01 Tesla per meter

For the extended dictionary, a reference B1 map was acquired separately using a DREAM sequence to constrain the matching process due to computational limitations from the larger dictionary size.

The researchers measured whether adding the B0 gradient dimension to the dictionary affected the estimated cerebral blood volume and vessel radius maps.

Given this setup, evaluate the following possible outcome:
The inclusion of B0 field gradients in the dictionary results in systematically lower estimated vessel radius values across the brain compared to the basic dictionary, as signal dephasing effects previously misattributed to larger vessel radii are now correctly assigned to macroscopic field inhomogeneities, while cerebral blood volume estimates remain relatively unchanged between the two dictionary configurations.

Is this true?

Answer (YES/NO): NO